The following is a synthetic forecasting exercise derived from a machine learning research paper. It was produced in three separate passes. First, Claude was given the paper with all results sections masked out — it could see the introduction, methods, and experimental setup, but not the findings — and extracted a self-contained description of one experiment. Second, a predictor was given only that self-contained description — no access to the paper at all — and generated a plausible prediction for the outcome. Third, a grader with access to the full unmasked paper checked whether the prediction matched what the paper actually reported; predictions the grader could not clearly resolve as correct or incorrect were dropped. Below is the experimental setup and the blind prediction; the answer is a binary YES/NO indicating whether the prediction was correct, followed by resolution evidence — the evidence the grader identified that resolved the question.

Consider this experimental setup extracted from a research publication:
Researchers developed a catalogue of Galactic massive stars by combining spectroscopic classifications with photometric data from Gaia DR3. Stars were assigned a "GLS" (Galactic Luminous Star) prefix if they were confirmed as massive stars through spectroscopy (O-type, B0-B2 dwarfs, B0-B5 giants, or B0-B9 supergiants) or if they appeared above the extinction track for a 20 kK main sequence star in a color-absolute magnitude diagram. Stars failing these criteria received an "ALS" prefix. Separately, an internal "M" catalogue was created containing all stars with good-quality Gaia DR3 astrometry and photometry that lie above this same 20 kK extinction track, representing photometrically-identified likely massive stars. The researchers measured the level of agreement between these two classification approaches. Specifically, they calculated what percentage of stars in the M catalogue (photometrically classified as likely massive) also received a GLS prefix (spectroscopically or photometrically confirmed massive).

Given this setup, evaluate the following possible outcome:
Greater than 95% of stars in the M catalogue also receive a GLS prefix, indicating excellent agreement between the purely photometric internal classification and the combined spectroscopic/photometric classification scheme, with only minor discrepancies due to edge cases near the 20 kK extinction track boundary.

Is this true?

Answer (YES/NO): YES